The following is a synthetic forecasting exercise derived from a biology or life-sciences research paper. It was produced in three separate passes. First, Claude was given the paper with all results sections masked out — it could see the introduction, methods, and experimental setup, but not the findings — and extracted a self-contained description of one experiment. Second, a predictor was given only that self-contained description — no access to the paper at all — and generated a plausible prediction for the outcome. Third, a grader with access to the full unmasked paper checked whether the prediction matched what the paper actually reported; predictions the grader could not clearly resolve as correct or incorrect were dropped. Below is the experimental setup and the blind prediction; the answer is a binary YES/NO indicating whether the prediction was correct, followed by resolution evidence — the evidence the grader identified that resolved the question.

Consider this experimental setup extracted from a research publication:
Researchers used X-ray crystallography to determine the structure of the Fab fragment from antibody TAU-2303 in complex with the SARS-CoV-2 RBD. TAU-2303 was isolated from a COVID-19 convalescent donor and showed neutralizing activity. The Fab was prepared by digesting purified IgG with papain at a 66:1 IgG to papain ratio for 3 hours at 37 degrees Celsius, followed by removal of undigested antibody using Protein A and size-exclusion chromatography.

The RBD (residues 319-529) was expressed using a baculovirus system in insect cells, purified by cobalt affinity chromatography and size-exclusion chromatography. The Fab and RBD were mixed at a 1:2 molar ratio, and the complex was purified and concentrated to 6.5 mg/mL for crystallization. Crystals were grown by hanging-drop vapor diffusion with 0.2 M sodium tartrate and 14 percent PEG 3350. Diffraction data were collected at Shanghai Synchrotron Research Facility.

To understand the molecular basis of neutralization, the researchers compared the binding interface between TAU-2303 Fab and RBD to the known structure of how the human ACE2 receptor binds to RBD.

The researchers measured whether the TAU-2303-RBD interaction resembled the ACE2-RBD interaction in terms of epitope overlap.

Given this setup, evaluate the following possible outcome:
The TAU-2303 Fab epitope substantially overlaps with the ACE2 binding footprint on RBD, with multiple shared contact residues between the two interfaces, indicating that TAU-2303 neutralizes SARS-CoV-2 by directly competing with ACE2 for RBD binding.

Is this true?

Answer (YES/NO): YES